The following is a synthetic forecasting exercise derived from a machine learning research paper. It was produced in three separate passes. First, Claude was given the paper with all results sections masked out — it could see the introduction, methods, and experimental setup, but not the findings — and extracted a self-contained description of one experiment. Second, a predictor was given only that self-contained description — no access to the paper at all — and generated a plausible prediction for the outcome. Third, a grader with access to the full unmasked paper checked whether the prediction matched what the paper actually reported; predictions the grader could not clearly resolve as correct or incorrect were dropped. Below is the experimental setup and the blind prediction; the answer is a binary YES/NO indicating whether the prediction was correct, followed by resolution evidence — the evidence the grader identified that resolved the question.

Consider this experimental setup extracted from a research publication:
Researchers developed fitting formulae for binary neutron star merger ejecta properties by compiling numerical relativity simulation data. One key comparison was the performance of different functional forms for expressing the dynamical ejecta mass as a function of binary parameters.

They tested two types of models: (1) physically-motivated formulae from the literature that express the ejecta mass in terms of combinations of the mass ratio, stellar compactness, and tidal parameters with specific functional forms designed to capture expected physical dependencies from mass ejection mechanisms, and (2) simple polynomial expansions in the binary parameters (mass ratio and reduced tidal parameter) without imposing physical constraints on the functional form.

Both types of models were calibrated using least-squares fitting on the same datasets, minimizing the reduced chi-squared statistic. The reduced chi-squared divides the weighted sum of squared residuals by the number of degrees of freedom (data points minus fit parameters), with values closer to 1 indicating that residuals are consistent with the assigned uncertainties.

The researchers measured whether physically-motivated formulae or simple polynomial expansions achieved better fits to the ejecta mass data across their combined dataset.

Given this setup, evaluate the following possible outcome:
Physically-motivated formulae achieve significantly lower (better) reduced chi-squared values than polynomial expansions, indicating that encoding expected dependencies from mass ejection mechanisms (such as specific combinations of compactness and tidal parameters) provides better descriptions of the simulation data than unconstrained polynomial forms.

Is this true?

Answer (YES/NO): NO